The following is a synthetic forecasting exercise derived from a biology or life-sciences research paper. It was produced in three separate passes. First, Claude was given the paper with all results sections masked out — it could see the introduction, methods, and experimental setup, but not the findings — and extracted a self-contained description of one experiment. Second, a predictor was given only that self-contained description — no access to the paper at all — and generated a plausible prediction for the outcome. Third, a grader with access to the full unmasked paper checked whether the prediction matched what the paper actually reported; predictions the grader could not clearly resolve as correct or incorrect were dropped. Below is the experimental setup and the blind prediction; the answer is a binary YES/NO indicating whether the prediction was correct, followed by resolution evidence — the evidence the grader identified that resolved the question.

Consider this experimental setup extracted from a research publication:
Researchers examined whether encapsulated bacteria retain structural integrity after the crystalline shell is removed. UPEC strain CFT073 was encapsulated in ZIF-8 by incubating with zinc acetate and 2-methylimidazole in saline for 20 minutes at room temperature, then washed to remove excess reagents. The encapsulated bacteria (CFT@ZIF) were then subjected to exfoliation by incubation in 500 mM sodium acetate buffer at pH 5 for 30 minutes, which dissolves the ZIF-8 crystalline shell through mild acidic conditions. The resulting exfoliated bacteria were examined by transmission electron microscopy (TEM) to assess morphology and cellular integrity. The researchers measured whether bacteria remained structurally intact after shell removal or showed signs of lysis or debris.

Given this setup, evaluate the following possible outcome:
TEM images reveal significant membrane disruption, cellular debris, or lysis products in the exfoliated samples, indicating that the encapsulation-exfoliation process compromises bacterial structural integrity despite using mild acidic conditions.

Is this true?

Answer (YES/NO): NO